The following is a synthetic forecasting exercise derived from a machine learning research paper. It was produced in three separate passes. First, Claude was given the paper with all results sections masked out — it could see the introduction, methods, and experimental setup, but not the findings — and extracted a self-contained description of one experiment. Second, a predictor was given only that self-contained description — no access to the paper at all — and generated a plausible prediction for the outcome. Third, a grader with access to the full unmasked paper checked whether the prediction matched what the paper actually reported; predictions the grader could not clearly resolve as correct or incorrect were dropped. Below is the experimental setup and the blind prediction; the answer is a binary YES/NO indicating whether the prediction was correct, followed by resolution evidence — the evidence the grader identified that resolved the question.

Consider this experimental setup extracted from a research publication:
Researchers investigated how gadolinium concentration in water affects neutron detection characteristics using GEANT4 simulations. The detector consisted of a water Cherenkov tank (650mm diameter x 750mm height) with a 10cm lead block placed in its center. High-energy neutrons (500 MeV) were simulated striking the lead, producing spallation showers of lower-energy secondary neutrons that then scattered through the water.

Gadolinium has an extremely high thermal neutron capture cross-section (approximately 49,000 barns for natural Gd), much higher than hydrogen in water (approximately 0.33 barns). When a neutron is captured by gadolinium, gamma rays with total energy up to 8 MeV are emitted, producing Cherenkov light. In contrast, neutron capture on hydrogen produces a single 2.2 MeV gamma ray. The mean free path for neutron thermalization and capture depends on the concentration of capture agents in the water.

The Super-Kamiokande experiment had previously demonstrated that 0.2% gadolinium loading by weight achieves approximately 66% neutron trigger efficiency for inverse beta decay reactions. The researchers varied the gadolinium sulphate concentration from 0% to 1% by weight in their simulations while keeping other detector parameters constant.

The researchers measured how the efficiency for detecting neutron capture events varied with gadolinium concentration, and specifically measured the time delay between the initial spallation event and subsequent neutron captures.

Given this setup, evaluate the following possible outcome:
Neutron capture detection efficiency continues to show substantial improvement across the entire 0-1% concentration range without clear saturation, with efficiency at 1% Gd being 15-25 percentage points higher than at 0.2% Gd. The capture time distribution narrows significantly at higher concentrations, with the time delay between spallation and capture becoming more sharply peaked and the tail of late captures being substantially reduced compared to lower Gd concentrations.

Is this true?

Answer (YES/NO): NO